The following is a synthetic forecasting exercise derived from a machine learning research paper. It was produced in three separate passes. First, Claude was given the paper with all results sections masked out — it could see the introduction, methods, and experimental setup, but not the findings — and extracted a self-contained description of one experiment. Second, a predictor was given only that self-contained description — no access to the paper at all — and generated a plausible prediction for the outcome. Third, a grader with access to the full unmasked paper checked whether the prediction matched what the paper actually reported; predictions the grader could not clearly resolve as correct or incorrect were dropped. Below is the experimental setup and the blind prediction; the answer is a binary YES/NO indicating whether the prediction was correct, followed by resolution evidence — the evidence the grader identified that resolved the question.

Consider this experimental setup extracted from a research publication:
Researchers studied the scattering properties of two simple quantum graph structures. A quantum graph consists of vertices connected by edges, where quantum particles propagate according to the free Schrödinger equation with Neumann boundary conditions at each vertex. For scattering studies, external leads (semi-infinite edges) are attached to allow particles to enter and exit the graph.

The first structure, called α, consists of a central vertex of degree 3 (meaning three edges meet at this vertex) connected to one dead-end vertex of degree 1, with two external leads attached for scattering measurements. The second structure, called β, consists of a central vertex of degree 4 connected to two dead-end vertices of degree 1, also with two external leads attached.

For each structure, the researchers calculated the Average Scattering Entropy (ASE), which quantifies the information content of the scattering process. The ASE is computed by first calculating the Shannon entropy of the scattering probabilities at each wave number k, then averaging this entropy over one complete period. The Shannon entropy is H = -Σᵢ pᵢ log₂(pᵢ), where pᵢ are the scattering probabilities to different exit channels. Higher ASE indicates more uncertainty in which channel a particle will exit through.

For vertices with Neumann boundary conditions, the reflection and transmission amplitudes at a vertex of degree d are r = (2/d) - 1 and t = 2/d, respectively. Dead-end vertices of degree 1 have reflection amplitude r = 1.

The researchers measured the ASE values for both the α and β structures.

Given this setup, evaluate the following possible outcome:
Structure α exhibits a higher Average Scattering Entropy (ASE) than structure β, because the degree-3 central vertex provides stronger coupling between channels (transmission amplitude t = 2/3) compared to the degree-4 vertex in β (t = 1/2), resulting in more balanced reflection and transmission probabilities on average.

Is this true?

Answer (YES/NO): NO